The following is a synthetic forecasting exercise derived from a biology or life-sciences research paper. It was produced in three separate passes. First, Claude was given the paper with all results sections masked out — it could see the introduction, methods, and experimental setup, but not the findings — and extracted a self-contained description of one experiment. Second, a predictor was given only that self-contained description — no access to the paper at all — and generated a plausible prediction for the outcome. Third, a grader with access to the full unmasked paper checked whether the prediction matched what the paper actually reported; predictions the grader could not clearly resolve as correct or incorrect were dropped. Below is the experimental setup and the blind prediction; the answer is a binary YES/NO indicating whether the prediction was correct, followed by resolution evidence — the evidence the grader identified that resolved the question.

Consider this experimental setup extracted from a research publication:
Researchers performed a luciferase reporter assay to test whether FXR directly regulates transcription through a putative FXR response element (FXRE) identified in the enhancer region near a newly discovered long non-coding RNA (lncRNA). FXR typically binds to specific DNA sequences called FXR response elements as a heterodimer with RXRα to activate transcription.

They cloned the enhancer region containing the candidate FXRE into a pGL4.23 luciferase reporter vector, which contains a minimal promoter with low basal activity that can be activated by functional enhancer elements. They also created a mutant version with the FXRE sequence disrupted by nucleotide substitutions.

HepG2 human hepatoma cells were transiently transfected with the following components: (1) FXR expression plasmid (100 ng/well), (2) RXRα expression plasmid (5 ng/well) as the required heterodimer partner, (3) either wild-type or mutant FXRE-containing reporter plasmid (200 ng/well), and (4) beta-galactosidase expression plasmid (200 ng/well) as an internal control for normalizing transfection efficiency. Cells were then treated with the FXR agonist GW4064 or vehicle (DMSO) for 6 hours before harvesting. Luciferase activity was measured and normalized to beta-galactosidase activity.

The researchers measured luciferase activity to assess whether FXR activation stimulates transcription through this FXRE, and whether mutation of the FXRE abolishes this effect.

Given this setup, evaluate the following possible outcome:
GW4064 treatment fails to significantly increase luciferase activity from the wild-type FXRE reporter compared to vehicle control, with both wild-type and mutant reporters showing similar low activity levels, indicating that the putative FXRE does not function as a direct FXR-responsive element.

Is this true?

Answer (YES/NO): NO